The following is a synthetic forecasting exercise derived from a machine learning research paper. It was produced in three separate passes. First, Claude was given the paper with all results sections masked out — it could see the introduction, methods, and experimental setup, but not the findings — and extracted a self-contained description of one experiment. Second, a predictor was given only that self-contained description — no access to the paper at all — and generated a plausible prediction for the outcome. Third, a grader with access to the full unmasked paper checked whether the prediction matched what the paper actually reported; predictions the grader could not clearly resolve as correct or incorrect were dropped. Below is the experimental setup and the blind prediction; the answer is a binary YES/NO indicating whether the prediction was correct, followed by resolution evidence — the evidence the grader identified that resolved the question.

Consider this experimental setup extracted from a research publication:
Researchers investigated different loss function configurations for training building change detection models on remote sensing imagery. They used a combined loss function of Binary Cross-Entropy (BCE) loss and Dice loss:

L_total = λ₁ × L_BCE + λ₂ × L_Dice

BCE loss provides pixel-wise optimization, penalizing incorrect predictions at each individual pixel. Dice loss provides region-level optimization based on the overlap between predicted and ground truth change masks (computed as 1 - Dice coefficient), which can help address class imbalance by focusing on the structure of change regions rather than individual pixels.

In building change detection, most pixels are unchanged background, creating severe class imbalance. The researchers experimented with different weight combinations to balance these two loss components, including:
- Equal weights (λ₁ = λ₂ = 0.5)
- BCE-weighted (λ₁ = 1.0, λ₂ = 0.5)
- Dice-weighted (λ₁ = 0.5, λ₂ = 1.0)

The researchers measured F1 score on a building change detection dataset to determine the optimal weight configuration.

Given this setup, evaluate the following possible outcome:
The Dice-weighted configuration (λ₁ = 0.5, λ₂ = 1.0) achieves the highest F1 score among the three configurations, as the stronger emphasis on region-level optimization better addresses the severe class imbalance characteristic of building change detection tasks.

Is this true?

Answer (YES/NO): YES